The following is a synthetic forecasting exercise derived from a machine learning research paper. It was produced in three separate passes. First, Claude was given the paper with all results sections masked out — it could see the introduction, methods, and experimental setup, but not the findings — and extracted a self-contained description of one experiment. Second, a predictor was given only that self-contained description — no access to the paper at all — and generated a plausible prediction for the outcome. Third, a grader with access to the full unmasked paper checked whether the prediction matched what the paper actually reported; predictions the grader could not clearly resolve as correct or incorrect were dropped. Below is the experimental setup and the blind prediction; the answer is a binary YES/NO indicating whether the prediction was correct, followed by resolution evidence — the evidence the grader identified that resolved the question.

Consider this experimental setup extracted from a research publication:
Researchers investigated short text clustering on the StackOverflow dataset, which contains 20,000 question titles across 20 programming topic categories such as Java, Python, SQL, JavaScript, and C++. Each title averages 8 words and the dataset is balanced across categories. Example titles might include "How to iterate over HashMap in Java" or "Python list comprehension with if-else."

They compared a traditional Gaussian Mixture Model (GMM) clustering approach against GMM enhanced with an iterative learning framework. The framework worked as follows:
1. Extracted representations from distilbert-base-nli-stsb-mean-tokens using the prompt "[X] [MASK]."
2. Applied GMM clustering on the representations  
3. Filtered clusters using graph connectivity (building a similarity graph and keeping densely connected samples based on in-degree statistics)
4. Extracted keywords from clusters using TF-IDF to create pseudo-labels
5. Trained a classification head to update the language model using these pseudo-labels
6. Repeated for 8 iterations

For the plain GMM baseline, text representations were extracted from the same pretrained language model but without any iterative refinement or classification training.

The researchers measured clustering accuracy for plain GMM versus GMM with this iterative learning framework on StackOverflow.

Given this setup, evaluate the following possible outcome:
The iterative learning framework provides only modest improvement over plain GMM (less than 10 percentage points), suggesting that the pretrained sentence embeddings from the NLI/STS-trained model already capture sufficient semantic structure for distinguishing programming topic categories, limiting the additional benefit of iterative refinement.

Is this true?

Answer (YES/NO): NO